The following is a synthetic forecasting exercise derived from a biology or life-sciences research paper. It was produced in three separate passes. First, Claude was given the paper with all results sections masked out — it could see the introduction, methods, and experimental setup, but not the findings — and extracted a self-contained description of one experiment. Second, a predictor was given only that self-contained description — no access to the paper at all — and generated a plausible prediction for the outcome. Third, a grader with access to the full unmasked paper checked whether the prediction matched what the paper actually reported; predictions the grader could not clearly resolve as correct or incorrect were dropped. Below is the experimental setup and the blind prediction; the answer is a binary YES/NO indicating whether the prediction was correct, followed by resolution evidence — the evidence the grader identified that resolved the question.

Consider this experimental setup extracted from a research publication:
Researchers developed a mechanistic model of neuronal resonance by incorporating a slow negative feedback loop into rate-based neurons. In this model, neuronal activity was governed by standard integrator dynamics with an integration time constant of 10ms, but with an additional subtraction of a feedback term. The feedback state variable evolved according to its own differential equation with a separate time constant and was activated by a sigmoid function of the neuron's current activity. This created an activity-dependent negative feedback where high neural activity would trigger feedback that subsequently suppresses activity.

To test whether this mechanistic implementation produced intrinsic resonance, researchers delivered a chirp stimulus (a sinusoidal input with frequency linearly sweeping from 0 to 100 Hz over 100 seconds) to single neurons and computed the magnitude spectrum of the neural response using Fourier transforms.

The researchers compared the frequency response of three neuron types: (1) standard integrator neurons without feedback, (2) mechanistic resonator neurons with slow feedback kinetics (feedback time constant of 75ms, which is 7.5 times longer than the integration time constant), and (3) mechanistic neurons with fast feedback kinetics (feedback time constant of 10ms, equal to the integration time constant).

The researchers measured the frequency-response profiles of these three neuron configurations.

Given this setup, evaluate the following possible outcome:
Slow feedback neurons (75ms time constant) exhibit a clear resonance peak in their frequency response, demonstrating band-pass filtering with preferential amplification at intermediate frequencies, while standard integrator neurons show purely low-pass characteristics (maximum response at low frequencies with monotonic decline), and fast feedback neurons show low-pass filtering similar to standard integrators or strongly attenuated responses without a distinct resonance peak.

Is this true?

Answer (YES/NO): YES